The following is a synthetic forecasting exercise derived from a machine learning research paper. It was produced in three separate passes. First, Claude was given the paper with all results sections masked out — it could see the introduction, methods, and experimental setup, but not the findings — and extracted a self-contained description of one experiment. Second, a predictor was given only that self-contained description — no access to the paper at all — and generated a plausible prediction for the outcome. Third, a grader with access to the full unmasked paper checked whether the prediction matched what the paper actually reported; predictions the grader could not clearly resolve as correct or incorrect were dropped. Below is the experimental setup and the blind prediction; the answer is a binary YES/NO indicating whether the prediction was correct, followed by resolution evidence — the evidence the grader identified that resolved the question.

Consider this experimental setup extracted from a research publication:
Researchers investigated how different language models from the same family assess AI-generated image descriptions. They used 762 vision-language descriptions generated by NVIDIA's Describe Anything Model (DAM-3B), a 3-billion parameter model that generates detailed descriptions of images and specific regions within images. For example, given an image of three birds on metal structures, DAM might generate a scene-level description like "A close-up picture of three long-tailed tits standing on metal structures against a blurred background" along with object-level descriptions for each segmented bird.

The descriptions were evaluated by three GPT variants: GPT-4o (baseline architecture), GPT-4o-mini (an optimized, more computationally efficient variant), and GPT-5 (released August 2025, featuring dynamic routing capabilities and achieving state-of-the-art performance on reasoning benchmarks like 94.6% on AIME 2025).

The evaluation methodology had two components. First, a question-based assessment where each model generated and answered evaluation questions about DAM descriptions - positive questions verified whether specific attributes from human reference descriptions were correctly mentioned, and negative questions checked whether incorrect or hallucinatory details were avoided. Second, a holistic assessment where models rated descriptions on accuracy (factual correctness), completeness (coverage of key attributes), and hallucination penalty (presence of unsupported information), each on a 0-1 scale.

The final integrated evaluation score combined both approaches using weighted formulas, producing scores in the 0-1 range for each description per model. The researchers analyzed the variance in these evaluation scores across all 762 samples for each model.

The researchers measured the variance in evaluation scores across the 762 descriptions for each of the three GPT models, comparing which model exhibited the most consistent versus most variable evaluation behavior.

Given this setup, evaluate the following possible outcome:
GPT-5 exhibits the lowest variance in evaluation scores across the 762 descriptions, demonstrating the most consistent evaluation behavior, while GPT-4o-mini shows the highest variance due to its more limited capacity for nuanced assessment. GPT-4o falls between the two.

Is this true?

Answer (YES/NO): NO